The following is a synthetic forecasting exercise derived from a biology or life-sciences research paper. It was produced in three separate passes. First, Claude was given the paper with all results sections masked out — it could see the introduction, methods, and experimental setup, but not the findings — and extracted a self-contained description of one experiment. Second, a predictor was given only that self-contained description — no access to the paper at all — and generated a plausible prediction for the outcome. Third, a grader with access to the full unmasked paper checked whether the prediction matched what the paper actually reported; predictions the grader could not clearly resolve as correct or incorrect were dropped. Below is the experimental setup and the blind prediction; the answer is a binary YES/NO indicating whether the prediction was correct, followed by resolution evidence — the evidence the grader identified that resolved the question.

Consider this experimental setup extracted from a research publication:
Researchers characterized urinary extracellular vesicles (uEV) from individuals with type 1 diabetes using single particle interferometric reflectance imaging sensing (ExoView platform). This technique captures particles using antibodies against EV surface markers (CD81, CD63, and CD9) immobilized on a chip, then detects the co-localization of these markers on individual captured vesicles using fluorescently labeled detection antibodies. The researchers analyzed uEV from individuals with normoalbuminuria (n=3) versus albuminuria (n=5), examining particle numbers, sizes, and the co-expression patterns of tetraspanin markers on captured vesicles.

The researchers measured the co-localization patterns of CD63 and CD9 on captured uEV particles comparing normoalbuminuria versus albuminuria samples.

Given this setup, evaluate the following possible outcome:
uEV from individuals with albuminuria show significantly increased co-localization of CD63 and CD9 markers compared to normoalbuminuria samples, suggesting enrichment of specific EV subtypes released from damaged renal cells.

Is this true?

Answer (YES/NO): NO